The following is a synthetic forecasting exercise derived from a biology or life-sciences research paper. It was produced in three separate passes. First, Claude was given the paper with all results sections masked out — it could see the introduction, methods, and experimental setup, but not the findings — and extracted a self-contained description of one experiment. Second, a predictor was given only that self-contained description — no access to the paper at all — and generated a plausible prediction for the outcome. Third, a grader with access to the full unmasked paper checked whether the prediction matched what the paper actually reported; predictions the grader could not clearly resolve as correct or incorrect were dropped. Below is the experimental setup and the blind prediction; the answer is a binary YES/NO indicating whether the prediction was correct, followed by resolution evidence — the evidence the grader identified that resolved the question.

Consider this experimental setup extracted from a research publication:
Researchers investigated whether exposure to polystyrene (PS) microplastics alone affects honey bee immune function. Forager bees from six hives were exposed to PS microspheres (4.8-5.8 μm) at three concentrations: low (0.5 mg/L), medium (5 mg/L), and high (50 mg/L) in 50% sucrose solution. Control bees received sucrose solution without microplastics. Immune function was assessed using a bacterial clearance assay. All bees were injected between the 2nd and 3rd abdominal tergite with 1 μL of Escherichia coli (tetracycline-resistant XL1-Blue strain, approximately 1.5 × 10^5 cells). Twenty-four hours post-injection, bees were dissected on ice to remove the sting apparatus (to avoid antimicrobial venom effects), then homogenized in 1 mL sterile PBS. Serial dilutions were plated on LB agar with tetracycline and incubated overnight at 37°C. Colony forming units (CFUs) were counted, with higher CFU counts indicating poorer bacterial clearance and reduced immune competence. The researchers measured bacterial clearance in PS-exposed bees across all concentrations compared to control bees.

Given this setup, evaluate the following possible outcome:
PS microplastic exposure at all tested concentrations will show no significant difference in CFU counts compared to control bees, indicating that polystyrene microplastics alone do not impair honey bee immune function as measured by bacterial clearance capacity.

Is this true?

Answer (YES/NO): NO